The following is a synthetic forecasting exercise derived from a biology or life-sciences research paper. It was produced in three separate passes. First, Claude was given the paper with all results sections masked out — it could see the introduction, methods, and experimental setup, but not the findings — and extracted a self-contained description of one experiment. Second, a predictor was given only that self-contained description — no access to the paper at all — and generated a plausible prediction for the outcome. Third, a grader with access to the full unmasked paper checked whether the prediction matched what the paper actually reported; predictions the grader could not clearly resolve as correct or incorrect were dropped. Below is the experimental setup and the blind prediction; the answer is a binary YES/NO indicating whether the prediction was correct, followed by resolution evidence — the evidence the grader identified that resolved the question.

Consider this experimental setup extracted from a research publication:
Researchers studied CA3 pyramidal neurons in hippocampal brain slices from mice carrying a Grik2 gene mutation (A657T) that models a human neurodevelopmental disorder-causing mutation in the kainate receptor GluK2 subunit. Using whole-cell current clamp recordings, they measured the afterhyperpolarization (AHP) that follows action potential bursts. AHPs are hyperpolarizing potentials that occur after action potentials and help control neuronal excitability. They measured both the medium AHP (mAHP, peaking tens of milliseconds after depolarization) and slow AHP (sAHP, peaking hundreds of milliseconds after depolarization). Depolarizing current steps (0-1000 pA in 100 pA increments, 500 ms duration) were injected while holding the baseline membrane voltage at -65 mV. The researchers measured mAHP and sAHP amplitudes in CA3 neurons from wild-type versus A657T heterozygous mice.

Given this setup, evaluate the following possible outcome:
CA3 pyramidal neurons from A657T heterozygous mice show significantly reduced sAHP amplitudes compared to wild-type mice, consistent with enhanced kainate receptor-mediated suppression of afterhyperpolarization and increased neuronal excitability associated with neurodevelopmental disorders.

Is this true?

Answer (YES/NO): YES